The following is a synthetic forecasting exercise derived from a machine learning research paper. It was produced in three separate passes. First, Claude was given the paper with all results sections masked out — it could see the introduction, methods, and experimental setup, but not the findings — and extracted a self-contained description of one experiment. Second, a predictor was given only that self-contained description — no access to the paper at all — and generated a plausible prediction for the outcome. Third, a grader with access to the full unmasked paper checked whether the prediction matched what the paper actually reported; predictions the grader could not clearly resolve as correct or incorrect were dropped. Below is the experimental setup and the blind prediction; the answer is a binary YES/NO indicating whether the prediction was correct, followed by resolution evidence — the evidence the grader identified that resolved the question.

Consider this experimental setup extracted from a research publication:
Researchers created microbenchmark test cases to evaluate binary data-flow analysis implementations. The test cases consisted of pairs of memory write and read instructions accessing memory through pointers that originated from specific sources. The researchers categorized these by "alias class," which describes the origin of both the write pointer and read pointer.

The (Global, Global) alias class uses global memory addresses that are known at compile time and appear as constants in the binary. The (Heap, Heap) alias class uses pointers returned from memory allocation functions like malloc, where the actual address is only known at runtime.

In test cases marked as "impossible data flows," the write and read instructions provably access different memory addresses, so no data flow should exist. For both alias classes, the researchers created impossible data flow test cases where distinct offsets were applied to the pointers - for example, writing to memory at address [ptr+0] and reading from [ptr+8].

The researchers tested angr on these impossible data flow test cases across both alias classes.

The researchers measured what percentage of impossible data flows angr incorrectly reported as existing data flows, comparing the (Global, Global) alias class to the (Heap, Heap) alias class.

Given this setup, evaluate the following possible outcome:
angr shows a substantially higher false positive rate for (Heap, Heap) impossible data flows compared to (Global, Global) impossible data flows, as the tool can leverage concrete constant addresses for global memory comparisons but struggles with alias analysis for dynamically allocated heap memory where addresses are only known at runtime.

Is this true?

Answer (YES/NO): YES